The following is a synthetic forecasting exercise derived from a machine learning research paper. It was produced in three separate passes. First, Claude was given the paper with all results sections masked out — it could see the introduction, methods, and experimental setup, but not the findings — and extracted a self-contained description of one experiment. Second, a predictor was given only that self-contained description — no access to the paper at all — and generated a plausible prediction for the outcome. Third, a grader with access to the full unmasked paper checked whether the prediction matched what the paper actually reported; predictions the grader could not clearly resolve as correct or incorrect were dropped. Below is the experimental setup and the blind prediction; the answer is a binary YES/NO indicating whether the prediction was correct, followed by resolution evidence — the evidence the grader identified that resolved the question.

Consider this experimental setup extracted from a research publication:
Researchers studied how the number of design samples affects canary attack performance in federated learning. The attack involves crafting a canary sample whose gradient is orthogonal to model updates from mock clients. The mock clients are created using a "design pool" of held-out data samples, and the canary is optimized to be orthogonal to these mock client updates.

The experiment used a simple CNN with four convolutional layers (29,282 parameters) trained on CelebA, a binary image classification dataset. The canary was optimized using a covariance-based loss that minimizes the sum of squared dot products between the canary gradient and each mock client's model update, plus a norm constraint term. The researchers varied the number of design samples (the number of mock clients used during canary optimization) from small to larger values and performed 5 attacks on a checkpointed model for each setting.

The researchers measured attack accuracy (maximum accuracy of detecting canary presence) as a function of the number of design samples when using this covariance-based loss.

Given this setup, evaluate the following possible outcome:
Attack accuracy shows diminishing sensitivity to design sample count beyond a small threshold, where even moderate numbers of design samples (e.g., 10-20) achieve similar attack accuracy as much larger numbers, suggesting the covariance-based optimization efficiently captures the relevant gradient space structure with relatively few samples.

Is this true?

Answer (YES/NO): YES